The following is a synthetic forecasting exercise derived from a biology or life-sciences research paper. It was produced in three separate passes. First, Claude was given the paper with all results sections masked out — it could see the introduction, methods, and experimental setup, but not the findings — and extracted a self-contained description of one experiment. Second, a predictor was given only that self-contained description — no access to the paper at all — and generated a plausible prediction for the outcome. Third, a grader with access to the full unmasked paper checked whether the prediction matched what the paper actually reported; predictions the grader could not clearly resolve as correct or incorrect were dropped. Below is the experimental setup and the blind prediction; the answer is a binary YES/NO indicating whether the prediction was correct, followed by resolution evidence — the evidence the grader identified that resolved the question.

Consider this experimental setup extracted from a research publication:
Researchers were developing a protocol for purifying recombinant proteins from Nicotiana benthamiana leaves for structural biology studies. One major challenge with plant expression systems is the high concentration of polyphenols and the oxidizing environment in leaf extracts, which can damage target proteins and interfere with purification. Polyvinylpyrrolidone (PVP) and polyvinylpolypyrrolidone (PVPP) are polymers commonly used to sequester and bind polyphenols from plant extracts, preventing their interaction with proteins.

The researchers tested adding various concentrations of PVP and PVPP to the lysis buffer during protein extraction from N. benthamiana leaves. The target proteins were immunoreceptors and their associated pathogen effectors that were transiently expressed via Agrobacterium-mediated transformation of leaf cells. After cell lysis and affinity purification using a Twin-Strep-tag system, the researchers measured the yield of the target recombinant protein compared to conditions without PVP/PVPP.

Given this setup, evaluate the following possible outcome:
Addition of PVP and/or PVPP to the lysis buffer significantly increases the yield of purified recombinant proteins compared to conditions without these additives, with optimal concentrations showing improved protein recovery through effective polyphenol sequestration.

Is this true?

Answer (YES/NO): NO